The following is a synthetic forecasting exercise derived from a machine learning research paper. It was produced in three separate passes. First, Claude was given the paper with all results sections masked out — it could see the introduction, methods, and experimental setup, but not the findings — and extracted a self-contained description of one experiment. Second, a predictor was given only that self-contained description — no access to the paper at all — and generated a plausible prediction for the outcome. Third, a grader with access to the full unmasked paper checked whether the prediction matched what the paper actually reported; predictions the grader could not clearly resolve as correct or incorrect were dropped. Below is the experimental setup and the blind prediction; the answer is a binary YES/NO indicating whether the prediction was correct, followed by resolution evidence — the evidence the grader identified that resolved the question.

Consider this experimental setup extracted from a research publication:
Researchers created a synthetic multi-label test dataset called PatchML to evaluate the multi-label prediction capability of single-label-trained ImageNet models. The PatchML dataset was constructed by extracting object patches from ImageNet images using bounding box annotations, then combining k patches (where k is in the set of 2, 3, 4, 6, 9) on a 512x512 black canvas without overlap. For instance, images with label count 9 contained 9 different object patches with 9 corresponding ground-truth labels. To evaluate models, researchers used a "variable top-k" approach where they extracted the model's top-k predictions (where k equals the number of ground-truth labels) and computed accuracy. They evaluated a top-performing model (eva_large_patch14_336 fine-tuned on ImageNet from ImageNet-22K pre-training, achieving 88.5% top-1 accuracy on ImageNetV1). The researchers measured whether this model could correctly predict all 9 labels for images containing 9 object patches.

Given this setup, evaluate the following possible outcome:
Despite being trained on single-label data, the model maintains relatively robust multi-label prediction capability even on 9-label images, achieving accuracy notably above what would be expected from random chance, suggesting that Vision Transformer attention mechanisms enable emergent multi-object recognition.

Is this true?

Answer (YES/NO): YES